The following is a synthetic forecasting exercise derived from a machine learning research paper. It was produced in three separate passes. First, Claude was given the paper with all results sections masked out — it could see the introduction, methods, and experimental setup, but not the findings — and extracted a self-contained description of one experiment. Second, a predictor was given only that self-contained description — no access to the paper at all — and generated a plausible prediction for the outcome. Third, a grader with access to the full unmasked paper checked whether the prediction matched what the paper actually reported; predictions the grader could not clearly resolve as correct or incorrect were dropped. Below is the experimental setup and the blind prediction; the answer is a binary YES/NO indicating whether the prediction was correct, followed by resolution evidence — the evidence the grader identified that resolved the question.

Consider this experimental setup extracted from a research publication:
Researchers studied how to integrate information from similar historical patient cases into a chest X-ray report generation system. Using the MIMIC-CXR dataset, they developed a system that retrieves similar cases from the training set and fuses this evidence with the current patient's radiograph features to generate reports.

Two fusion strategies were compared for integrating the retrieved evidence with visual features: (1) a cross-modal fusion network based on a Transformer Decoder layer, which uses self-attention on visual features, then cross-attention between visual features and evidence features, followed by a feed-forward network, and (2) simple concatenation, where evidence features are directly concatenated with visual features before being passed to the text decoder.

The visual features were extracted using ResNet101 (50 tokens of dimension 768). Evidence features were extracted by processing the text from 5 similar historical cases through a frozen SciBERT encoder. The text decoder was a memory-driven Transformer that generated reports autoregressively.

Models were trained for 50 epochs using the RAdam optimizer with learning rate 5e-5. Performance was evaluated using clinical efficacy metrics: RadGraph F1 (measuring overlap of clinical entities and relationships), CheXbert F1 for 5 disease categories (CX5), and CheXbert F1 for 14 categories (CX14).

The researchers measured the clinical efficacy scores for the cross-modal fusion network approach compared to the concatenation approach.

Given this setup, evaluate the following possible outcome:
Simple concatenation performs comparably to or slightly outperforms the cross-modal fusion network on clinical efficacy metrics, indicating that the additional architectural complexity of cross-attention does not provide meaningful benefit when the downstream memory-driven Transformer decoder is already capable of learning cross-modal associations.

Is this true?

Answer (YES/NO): NO